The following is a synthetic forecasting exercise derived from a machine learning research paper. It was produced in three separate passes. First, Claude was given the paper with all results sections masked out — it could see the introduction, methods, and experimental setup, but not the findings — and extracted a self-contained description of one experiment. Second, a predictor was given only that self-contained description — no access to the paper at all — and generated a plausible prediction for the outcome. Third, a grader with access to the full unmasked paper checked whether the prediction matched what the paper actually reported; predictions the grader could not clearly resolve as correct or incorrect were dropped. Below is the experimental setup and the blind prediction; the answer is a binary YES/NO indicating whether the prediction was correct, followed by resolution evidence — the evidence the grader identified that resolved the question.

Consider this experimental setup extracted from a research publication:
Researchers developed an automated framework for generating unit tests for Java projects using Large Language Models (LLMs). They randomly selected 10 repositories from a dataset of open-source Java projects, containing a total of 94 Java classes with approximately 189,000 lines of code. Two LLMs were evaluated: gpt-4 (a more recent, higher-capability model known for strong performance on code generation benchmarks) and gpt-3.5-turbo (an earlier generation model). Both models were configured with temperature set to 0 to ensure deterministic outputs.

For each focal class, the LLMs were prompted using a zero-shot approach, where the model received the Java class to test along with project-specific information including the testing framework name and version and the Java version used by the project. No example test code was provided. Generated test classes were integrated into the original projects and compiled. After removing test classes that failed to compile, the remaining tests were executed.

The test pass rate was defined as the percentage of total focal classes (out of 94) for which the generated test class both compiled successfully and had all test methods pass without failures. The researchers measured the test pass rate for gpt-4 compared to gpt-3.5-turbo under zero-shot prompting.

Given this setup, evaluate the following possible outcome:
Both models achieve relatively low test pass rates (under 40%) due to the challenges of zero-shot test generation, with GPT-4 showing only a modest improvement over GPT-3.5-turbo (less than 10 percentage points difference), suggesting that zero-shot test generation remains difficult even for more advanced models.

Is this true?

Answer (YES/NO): NO